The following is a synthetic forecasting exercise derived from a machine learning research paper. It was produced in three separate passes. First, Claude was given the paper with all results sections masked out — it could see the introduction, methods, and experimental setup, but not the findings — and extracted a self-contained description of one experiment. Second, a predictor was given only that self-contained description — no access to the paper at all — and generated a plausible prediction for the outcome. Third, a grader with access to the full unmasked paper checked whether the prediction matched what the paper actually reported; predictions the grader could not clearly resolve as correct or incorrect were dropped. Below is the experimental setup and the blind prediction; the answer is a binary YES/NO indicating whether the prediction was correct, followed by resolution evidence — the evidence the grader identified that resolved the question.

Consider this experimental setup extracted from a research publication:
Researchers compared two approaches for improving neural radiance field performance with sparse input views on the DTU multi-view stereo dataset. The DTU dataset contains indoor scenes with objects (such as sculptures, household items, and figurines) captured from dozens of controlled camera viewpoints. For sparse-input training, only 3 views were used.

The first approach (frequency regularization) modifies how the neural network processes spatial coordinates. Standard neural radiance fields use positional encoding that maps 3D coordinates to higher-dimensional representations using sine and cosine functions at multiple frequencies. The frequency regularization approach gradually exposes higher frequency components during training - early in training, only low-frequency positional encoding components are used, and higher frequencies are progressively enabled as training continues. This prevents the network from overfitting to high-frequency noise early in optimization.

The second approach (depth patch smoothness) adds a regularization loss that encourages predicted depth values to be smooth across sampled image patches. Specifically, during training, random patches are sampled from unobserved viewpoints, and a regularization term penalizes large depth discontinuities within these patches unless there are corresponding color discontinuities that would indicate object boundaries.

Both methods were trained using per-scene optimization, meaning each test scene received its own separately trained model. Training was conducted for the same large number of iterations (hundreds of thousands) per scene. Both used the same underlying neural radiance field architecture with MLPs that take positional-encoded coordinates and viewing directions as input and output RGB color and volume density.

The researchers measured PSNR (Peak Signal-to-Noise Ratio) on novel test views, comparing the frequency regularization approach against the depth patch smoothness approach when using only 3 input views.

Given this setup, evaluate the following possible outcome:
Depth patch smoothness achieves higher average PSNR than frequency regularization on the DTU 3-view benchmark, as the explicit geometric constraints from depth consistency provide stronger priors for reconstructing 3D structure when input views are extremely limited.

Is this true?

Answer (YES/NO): NO